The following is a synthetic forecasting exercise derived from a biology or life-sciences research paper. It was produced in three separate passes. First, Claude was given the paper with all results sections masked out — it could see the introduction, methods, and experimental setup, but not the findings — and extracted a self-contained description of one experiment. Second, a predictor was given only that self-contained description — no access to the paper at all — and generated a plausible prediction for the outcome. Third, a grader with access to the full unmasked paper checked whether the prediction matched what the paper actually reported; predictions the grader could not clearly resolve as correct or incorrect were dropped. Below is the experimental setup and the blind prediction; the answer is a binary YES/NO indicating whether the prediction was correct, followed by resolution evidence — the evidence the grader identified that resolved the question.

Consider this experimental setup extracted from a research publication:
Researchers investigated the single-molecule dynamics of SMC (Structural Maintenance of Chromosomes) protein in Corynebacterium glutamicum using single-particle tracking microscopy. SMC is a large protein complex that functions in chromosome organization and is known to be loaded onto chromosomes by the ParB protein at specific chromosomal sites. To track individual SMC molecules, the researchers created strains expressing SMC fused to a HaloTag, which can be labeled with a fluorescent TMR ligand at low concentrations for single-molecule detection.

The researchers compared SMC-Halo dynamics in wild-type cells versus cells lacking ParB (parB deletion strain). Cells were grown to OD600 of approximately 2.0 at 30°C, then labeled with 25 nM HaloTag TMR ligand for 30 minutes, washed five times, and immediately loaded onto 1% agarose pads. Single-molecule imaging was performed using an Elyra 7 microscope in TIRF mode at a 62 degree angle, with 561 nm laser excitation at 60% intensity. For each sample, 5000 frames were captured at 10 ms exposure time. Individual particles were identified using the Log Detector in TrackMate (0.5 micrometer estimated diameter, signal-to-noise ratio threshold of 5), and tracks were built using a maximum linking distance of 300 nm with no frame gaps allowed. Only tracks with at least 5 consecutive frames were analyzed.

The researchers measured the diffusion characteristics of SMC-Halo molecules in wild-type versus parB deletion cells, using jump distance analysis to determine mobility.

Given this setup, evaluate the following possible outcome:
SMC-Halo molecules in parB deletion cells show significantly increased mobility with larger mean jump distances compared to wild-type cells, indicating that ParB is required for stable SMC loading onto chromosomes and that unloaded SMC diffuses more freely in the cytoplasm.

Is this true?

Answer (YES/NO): YES